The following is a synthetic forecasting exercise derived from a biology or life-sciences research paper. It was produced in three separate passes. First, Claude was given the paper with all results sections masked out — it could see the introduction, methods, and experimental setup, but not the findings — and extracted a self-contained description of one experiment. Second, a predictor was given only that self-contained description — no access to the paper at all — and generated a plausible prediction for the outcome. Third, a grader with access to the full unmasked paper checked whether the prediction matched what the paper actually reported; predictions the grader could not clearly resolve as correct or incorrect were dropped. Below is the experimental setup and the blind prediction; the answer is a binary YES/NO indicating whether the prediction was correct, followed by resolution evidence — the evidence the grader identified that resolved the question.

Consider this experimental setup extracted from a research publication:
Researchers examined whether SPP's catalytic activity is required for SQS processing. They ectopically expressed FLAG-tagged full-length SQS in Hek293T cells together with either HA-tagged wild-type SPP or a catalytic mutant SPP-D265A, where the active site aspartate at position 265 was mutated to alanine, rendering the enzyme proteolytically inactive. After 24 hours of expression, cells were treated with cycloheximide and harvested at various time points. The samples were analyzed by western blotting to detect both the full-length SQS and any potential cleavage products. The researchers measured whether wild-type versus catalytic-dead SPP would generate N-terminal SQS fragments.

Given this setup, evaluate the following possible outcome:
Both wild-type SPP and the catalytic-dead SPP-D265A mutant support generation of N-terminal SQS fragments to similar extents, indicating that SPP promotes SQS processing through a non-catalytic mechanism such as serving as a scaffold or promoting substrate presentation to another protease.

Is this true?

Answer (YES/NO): NO